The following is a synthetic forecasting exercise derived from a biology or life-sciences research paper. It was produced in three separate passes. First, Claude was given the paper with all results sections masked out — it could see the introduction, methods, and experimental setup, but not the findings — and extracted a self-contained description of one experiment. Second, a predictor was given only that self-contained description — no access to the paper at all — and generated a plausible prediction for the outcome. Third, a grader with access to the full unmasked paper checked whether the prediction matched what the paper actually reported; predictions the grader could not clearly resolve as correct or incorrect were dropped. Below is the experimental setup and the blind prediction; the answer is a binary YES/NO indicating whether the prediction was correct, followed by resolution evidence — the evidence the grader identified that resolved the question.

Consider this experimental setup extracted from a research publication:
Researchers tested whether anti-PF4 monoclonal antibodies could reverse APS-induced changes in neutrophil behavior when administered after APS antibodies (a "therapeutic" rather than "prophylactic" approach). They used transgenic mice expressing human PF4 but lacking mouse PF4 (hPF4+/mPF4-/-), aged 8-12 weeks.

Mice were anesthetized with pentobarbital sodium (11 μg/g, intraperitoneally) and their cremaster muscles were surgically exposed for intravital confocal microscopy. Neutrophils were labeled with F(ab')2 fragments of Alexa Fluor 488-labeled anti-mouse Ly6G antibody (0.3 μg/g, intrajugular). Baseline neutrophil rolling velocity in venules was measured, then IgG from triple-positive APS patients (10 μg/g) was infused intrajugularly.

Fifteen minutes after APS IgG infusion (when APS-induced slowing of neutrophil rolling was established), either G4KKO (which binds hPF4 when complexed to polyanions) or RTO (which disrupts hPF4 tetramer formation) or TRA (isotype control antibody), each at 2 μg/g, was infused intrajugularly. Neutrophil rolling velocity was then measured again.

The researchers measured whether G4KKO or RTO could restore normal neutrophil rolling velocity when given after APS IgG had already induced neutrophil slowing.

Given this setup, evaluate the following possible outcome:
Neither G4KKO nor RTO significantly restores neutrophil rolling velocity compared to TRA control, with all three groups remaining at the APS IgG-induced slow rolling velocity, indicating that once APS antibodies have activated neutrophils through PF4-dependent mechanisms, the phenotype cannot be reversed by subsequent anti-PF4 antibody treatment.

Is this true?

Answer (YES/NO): NO